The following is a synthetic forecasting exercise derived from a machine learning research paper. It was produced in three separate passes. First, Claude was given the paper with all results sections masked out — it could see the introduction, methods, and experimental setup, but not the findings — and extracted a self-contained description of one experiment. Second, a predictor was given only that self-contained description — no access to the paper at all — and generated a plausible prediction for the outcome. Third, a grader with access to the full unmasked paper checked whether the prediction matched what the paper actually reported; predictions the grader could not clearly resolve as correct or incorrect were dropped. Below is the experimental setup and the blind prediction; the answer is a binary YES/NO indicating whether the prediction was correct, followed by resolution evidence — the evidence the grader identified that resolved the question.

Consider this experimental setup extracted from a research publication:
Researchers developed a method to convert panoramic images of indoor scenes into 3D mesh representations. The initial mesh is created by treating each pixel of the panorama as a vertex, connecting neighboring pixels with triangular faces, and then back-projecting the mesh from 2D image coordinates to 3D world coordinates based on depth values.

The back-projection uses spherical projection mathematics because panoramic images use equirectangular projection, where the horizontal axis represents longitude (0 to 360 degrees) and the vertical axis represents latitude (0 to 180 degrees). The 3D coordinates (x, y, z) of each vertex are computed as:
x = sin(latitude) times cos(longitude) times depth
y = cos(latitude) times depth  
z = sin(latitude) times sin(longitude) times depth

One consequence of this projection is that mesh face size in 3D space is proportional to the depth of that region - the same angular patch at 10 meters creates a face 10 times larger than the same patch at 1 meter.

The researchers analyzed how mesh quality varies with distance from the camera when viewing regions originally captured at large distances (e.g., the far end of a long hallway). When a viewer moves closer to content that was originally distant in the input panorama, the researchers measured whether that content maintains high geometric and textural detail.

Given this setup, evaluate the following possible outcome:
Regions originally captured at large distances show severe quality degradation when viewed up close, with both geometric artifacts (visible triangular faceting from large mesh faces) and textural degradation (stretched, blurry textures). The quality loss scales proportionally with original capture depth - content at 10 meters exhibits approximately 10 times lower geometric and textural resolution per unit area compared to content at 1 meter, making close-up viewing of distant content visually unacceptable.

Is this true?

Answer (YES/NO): NO